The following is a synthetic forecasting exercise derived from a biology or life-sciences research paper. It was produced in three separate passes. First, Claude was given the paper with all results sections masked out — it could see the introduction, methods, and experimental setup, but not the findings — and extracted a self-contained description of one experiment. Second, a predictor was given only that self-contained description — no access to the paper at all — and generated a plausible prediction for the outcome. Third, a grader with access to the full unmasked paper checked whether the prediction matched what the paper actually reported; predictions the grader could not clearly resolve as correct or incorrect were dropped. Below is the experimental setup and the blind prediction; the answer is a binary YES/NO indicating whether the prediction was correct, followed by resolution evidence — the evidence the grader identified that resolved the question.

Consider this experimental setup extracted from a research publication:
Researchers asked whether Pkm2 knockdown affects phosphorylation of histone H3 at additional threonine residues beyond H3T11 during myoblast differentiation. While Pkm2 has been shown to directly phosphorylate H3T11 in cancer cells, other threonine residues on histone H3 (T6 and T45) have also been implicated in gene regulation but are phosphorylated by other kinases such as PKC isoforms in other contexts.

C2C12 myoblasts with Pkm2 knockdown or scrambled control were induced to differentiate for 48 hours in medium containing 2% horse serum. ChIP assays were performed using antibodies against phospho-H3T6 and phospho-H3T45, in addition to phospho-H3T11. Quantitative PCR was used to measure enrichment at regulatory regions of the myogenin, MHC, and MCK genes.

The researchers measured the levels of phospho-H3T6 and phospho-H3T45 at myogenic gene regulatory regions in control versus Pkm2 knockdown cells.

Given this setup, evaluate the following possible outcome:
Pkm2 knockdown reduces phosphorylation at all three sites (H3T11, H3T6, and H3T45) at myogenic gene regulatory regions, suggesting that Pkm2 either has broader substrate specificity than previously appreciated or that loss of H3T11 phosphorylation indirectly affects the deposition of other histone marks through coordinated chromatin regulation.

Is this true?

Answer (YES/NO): YES